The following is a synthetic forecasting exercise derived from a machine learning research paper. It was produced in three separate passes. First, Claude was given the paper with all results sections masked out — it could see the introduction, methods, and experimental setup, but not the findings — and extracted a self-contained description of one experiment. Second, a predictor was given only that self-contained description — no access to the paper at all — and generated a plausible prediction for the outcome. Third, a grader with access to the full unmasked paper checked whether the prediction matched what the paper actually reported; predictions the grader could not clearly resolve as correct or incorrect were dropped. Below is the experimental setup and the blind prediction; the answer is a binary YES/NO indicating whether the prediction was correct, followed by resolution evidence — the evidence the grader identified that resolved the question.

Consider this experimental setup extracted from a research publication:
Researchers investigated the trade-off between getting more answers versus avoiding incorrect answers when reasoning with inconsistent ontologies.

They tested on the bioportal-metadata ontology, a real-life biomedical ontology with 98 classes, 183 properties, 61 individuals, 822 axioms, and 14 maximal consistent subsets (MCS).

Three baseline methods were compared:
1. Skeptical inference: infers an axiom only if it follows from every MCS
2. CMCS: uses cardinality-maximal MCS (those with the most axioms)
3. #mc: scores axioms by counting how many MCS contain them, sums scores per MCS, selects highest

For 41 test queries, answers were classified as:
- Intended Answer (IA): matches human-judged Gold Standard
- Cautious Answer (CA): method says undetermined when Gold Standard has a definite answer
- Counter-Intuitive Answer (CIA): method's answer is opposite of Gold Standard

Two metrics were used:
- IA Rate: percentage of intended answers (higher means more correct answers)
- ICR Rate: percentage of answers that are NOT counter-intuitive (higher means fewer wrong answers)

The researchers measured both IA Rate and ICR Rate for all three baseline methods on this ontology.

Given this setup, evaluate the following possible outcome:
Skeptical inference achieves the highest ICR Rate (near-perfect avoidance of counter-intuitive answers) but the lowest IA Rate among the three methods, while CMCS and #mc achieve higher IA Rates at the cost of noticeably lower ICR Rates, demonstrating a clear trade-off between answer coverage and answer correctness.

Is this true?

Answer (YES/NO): NO